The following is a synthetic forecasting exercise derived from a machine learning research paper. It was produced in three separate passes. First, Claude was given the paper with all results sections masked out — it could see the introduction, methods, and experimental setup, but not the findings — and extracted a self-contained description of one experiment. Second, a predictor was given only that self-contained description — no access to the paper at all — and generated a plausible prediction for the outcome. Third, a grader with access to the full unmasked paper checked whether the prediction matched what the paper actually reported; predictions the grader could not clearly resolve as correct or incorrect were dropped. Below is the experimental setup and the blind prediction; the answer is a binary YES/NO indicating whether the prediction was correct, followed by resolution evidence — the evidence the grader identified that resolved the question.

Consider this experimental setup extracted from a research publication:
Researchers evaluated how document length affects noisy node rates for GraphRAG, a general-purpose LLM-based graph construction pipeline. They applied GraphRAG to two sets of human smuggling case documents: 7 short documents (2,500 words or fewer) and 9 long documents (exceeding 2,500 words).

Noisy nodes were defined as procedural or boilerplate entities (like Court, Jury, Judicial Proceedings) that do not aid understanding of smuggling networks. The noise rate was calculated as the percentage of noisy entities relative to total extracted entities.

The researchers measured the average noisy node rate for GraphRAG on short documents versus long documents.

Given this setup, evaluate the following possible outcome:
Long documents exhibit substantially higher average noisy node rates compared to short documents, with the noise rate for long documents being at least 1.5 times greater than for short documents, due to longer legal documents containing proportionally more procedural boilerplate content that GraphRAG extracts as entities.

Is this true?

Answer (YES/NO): YES